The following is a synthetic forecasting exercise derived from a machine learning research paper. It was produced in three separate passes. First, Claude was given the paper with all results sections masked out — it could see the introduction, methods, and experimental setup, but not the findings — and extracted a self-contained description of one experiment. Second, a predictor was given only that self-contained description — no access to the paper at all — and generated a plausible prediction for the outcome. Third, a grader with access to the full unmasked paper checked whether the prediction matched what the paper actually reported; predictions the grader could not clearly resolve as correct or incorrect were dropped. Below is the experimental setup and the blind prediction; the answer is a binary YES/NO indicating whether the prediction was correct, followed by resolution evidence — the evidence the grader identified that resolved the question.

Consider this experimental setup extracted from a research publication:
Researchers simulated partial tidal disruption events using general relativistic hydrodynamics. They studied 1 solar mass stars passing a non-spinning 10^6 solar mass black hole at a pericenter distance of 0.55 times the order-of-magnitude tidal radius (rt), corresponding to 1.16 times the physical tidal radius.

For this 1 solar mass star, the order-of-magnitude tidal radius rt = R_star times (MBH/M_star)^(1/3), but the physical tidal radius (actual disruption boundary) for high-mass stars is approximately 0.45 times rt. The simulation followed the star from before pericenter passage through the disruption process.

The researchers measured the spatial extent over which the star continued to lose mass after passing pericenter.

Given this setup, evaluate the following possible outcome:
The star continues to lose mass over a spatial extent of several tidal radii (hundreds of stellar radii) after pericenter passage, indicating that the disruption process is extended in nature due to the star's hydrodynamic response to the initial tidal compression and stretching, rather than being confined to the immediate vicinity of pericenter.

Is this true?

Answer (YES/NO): NO